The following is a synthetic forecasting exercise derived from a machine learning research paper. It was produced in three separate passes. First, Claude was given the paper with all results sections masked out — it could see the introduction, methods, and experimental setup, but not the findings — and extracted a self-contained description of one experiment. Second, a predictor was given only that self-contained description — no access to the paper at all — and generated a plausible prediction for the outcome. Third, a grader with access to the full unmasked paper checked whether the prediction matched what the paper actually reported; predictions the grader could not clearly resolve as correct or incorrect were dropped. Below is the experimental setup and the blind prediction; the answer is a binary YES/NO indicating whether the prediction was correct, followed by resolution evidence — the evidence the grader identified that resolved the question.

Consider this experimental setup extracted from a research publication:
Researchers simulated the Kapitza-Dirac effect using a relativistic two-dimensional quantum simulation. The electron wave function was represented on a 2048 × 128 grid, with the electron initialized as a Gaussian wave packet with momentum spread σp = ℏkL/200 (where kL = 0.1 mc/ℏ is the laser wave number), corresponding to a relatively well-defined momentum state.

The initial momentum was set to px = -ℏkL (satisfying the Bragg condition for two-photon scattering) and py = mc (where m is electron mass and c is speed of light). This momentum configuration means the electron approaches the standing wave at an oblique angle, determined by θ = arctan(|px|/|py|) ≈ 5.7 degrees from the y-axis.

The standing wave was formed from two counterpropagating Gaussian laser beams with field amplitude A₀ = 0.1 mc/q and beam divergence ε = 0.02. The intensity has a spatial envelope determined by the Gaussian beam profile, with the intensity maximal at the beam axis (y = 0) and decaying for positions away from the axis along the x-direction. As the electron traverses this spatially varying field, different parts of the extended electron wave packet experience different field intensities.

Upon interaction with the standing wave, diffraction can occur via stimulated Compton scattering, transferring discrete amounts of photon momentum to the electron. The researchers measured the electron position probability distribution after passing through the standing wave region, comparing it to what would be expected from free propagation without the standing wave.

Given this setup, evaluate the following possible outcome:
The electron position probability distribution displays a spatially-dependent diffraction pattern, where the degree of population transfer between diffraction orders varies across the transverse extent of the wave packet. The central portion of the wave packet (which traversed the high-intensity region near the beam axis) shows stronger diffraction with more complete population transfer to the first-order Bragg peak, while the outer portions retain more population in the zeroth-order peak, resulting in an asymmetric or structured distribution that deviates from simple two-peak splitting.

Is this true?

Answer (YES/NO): NO